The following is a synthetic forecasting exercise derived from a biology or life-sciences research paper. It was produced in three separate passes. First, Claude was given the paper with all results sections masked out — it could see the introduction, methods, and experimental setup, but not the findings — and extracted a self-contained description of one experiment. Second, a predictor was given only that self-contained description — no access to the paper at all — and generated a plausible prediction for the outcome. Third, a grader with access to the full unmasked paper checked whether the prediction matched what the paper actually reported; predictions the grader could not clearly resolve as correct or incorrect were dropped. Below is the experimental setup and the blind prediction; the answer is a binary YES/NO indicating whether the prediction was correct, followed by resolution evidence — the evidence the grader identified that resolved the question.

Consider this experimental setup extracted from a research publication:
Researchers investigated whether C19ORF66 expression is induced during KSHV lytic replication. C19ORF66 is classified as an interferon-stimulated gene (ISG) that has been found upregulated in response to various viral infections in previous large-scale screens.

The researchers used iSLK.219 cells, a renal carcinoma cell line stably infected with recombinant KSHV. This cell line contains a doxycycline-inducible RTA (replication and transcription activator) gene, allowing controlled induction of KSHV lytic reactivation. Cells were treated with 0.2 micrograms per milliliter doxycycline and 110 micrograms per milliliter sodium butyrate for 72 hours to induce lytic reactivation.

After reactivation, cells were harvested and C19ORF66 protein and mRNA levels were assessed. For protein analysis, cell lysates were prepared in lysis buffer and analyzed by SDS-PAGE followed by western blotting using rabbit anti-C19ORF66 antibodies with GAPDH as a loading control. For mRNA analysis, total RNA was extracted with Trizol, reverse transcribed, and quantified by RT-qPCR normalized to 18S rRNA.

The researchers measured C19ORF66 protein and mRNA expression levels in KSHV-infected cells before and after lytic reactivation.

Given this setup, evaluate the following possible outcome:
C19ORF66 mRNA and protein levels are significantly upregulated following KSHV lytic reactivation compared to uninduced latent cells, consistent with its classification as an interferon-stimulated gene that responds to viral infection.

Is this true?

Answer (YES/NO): NO